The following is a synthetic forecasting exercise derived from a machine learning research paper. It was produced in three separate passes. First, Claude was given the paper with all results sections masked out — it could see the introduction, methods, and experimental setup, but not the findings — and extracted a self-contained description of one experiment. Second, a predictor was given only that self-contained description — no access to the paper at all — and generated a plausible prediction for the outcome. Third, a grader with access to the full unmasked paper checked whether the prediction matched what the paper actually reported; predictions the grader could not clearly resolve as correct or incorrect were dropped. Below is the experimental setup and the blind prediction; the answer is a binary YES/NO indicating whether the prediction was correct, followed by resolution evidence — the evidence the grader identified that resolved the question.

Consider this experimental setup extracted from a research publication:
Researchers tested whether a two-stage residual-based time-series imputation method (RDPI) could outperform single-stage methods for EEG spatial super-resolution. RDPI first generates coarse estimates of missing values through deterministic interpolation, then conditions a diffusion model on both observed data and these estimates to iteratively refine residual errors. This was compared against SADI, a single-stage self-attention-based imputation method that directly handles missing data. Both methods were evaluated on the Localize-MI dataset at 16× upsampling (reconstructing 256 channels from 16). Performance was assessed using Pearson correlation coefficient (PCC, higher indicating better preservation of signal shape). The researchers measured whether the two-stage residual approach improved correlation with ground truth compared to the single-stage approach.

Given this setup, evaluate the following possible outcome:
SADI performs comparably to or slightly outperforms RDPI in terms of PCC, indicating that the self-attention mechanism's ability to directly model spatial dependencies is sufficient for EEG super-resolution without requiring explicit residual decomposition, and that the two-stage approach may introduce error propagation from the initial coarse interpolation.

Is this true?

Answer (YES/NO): YES